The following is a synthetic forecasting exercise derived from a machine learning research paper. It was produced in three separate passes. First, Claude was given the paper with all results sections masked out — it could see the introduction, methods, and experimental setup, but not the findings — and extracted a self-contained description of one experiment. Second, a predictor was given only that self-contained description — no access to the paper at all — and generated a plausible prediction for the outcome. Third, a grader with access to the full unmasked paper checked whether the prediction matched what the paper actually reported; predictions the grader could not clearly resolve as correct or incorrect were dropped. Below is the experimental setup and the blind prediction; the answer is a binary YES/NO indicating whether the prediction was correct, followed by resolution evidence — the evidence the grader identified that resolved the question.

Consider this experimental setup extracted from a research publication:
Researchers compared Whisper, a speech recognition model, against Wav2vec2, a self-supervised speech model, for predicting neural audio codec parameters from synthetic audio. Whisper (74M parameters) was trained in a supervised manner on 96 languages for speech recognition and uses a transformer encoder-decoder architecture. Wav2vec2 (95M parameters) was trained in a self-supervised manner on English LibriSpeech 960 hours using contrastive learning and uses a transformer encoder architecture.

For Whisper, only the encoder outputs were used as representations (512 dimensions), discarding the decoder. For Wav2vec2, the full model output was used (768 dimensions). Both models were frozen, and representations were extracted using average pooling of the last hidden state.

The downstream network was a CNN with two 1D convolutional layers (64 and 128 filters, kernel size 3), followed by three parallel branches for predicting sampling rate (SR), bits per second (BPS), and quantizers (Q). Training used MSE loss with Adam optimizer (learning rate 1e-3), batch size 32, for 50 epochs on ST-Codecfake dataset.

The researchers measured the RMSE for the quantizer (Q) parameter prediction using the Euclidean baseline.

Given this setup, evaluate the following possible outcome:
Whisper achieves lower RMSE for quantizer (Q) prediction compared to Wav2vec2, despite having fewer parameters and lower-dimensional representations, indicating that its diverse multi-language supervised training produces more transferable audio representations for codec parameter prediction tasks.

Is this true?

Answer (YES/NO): NO